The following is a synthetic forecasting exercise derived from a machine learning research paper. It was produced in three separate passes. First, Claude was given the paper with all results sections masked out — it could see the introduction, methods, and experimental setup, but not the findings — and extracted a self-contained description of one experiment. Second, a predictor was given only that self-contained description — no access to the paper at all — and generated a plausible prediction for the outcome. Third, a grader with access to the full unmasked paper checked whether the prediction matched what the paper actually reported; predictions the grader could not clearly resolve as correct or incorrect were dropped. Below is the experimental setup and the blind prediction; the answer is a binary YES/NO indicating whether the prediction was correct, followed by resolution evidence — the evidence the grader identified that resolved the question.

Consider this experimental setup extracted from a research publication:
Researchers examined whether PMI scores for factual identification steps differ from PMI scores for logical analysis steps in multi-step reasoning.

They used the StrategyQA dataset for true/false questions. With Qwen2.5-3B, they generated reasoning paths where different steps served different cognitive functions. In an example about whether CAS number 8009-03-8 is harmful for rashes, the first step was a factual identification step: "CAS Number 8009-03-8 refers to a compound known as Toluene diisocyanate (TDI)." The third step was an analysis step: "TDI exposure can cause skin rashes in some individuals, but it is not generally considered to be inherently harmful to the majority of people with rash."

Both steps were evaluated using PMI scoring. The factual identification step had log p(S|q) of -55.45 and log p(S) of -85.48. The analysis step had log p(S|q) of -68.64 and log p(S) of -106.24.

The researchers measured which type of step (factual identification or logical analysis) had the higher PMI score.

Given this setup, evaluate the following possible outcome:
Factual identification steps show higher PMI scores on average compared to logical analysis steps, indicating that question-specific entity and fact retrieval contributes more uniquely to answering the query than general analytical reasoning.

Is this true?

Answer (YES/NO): NO